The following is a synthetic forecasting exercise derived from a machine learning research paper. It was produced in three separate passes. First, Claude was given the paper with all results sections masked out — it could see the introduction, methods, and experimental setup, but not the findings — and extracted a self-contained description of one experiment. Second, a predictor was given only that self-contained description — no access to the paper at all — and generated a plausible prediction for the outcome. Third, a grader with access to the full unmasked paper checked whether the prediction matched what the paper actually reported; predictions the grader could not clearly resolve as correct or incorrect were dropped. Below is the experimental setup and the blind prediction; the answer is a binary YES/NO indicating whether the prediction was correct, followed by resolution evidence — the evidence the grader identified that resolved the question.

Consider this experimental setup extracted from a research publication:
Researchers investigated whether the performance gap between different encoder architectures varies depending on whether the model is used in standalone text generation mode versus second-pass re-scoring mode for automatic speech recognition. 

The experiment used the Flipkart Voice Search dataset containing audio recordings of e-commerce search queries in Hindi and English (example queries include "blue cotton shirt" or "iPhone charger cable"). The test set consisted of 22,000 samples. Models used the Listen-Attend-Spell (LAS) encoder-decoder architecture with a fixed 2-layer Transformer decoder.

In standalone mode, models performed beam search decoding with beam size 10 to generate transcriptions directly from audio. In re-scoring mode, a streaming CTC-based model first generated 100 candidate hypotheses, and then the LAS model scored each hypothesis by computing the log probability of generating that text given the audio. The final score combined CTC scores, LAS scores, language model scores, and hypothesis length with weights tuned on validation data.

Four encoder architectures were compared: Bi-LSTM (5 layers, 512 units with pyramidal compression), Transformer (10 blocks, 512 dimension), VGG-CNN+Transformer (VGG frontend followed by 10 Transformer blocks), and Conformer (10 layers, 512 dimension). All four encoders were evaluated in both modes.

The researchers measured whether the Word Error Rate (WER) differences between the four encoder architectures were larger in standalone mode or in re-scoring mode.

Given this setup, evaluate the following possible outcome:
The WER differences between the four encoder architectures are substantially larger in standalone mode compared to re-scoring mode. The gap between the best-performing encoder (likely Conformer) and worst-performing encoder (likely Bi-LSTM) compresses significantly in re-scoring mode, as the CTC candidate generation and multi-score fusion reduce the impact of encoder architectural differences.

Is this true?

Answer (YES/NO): NO